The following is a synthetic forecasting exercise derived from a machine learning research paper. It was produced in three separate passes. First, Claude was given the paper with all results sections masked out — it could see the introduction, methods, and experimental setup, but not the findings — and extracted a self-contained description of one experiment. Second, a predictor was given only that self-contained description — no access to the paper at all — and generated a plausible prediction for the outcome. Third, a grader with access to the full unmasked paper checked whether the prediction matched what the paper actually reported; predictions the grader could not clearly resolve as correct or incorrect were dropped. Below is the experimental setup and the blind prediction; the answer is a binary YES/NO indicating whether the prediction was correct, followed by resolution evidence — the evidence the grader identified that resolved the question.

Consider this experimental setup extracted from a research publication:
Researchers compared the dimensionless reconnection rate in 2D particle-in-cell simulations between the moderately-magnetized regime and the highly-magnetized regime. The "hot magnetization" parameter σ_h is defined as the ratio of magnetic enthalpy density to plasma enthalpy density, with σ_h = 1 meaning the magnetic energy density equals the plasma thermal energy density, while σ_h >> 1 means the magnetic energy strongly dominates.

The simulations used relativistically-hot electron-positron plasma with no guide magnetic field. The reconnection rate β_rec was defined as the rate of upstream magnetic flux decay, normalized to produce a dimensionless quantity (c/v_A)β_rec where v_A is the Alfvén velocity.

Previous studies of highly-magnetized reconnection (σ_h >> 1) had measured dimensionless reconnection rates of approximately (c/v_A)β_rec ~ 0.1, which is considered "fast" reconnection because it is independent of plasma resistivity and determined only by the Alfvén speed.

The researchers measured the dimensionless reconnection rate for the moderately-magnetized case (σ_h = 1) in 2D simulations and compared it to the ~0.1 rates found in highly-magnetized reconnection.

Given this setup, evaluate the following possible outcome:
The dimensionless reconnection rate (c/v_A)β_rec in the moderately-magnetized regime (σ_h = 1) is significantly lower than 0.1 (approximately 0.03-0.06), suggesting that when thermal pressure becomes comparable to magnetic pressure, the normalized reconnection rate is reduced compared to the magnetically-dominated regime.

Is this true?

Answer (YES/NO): YES